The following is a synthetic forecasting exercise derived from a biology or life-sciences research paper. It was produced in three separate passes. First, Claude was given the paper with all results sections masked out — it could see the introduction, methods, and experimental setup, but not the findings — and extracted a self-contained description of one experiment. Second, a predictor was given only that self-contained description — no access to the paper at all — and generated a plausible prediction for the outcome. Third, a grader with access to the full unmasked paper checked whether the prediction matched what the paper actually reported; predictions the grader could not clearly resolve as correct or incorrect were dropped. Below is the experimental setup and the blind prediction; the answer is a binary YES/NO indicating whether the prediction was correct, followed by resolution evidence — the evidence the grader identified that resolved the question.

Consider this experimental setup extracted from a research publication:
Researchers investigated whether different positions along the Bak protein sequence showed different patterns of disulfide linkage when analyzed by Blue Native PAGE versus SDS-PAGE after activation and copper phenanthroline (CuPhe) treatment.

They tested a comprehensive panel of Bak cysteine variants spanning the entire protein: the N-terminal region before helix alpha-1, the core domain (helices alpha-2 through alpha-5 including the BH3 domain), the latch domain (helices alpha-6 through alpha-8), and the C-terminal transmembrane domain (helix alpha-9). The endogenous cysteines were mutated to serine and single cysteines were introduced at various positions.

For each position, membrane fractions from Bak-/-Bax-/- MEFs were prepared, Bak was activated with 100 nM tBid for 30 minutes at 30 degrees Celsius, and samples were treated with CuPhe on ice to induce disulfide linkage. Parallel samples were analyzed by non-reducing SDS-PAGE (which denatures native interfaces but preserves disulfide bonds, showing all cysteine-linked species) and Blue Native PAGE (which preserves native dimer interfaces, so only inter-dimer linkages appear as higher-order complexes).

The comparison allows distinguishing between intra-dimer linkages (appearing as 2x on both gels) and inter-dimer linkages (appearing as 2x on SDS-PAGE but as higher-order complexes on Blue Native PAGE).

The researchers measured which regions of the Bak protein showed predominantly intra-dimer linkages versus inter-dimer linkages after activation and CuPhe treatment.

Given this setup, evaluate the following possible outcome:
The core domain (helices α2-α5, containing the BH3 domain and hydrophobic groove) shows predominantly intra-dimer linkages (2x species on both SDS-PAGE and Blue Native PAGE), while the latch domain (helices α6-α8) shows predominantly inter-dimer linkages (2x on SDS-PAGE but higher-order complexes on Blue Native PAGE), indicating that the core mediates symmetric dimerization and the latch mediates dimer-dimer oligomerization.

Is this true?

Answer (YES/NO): NO